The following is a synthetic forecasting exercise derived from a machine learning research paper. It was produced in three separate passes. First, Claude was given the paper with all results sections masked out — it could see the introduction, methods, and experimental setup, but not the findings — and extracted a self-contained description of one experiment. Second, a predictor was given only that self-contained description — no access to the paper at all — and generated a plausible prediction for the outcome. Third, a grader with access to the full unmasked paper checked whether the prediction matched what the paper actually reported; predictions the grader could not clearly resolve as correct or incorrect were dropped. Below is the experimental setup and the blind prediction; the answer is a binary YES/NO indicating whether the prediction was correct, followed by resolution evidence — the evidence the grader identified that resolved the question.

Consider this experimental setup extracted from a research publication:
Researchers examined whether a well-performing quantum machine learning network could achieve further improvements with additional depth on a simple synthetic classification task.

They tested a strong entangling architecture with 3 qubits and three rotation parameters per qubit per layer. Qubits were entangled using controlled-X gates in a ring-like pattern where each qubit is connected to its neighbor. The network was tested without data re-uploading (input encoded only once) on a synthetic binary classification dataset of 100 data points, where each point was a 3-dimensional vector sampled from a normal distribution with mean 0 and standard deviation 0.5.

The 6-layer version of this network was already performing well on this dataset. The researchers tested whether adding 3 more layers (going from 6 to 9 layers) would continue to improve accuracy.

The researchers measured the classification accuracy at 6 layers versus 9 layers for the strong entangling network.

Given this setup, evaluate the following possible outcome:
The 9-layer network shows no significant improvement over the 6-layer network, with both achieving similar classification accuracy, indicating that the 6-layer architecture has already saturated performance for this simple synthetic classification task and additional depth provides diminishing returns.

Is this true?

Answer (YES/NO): NO